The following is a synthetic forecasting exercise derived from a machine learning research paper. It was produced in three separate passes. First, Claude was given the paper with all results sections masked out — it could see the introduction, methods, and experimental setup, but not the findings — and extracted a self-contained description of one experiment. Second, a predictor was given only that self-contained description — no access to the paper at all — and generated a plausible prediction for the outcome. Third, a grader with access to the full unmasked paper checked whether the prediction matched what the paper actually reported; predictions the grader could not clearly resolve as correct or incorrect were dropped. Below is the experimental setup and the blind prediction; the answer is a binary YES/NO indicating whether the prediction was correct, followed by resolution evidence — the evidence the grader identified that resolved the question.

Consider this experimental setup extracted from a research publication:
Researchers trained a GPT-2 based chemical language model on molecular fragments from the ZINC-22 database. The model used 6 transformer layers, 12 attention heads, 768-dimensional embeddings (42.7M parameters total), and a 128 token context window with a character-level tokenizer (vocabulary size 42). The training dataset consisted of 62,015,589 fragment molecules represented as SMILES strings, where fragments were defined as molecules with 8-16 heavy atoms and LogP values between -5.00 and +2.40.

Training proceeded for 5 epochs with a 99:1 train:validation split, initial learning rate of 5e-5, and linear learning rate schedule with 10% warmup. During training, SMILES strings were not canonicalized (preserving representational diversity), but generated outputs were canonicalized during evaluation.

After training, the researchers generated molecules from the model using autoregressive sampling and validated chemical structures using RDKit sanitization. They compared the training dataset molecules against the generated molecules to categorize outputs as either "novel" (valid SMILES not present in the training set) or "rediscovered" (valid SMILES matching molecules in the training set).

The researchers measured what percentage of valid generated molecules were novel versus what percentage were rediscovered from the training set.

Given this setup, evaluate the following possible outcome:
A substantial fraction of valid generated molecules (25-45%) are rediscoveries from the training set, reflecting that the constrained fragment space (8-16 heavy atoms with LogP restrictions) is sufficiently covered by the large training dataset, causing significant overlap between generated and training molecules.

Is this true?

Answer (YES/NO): NO